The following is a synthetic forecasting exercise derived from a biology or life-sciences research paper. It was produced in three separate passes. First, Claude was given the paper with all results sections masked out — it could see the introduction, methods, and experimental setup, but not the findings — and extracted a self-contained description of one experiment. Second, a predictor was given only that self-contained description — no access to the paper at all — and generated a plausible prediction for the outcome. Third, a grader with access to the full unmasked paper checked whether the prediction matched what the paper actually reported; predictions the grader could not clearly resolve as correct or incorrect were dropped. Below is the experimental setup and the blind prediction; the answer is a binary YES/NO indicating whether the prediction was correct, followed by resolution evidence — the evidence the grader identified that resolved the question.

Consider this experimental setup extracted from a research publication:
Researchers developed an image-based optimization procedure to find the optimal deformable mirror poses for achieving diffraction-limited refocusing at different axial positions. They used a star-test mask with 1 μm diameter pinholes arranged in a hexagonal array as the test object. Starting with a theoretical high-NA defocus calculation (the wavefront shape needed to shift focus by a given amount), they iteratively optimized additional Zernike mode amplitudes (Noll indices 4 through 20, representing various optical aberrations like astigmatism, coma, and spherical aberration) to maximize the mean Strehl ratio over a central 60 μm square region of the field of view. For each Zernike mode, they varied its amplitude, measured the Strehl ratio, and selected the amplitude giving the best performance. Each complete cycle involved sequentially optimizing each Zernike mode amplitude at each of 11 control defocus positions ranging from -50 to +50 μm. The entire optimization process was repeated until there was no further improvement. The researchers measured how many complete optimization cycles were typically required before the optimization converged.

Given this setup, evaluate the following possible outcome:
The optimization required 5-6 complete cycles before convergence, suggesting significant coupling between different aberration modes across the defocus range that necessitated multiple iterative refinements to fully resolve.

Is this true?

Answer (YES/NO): NO